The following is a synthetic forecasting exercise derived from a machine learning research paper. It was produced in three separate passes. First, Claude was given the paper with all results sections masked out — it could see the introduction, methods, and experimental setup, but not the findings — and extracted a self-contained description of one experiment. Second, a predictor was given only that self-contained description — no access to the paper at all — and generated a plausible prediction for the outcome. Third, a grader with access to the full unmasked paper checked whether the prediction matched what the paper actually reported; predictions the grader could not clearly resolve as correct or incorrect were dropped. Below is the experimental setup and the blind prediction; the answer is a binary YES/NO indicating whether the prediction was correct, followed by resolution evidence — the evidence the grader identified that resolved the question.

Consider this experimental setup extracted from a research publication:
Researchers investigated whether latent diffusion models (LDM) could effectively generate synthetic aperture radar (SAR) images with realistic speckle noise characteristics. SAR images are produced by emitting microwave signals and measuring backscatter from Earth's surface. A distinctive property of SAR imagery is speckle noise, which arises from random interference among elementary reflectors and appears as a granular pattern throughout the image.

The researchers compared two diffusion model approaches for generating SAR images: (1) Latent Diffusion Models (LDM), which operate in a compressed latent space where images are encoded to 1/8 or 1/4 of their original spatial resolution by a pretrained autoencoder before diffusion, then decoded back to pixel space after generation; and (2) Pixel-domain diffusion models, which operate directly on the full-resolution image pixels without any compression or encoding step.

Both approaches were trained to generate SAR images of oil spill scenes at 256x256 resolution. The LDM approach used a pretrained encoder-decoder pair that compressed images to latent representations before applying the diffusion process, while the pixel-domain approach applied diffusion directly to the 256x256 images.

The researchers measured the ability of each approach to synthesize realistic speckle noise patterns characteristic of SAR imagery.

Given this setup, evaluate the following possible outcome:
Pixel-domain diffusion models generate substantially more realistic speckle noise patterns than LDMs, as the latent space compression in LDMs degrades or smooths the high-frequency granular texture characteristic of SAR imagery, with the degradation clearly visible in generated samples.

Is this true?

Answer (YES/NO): YES